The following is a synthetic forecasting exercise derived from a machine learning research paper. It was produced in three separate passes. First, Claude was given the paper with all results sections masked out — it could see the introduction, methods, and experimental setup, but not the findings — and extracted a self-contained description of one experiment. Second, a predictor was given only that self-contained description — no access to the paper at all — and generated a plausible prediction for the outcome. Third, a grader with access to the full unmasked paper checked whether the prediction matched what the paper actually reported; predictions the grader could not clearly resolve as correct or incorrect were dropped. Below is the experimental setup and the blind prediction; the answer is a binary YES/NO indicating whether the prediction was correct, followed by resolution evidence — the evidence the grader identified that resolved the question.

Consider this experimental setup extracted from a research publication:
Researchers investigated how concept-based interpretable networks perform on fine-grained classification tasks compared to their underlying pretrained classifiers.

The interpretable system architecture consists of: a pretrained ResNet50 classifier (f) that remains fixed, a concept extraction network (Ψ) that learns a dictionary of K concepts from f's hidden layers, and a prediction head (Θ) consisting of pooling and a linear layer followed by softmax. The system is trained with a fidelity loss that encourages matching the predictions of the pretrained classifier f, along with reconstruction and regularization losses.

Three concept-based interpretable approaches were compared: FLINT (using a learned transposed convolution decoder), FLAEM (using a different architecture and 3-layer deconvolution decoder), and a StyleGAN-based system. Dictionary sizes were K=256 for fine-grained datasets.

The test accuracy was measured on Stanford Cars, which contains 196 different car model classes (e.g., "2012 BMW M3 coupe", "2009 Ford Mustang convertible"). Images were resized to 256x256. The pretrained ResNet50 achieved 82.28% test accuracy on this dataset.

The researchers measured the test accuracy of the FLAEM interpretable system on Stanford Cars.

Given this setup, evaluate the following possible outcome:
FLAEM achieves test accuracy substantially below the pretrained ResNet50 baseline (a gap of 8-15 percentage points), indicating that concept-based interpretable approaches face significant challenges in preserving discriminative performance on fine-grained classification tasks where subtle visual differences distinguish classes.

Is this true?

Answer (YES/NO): NO